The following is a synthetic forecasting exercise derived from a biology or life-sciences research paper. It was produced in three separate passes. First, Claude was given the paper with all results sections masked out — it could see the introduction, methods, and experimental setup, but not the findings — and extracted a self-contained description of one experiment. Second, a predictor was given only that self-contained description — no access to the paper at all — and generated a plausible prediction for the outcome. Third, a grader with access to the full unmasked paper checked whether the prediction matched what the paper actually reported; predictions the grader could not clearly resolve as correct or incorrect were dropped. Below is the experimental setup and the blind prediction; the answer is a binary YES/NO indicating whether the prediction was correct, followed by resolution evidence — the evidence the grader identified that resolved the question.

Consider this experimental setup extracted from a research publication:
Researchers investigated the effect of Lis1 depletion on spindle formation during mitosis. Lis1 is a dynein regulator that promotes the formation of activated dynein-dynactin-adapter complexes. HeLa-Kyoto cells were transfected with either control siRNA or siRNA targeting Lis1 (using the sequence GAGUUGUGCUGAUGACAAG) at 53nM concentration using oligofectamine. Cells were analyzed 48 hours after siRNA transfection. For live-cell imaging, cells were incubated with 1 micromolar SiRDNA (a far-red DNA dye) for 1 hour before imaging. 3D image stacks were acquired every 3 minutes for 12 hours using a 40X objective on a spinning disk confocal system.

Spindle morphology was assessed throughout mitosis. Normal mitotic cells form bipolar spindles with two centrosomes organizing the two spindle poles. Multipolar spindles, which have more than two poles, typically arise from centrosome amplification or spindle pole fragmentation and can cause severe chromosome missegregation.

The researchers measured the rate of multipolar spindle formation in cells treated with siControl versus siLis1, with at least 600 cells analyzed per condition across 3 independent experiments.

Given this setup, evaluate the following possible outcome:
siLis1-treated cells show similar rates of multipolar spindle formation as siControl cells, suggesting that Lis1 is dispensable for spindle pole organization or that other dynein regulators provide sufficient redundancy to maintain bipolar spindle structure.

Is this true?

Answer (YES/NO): NO